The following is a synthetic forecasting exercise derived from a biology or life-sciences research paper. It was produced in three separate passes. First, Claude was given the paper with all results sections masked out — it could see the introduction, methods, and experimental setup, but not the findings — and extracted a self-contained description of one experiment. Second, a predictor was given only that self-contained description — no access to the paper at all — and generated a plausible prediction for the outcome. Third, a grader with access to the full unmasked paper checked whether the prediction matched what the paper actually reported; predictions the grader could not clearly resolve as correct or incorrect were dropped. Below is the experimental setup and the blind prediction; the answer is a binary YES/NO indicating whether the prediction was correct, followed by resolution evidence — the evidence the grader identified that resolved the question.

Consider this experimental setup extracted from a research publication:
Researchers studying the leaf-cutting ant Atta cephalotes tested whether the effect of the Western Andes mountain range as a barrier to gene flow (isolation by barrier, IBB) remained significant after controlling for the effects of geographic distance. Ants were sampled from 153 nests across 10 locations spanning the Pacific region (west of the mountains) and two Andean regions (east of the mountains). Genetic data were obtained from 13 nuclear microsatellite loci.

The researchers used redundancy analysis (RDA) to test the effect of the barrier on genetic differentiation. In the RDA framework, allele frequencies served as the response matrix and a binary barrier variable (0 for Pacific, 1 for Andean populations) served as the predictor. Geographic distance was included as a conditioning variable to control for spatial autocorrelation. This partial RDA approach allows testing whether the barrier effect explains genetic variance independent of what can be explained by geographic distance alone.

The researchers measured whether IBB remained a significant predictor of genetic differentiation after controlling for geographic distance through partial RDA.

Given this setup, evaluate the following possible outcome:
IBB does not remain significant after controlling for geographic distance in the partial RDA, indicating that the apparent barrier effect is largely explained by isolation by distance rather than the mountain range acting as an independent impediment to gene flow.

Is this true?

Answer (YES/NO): YES